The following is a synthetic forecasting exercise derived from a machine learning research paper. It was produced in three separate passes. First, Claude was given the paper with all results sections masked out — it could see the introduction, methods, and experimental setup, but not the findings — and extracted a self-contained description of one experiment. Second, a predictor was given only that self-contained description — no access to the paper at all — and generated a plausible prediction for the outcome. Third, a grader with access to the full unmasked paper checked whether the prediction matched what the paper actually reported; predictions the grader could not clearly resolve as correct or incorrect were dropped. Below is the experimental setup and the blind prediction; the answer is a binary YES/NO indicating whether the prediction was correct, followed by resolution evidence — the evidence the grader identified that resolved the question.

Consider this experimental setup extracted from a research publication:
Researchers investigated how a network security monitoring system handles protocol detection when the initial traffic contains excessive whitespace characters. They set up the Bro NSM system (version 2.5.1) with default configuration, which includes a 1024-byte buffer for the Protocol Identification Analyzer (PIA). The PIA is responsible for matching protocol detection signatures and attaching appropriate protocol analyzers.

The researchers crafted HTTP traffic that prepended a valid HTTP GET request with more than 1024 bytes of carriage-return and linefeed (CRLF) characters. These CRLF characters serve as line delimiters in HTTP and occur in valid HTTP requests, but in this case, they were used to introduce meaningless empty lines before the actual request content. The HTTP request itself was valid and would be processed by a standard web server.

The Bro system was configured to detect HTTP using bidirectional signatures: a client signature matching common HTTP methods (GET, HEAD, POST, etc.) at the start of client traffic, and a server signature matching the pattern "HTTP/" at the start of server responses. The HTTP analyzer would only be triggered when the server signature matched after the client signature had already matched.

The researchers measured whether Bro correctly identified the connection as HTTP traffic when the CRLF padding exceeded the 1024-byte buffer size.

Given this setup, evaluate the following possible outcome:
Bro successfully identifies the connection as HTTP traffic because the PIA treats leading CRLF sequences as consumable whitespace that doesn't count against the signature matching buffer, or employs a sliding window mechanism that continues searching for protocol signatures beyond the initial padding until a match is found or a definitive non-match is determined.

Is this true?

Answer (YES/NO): NO